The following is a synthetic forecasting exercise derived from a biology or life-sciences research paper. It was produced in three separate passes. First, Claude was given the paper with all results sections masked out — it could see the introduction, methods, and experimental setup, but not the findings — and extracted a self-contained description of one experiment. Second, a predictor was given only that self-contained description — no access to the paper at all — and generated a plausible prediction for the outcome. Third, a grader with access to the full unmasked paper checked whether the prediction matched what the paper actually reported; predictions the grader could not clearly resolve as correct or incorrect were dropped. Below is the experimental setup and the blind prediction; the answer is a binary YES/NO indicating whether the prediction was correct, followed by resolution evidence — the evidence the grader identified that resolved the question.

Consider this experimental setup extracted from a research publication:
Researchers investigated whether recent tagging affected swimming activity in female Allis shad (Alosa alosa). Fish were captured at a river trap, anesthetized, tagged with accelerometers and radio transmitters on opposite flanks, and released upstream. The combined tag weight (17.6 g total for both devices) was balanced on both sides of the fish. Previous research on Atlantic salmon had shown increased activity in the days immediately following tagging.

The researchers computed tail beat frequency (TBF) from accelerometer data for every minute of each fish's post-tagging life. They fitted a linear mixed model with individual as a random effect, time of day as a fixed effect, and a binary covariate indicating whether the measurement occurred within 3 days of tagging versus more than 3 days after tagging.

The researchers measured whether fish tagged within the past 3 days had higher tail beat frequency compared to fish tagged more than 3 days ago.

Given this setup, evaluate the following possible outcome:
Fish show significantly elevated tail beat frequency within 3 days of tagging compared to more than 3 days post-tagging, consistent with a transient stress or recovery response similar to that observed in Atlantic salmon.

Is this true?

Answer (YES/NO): YES